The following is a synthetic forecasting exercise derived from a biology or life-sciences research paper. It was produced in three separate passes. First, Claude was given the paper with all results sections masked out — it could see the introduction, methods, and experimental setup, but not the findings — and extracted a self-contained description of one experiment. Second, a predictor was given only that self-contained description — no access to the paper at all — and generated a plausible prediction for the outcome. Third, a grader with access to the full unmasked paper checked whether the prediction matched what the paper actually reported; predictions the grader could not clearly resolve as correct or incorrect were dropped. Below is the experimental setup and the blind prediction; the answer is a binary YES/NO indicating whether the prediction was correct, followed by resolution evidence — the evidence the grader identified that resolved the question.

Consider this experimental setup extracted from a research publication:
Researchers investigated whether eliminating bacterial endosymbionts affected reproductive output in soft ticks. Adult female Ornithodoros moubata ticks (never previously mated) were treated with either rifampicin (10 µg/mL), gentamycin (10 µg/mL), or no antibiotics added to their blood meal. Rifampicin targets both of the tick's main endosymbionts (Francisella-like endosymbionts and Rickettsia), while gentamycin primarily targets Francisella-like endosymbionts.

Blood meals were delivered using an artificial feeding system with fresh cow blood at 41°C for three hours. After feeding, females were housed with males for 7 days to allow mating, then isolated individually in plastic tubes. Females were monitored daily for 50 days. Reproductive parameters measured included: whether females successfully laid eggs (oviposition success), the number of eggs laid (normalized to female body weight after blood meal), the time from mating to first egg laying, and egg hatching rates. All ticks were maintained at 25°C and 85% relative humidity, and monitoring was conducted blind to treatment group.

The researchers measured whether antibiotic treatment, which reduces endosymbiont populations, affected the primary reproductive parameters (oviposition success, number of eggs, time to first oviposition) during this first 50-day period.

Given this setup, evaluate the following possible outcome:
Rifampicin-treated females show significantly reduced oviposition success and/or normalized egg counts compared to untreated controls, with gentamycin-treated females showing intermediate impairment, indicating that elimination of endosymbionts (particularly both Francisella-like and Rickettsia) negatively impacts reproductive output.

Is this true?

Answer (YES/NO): NO